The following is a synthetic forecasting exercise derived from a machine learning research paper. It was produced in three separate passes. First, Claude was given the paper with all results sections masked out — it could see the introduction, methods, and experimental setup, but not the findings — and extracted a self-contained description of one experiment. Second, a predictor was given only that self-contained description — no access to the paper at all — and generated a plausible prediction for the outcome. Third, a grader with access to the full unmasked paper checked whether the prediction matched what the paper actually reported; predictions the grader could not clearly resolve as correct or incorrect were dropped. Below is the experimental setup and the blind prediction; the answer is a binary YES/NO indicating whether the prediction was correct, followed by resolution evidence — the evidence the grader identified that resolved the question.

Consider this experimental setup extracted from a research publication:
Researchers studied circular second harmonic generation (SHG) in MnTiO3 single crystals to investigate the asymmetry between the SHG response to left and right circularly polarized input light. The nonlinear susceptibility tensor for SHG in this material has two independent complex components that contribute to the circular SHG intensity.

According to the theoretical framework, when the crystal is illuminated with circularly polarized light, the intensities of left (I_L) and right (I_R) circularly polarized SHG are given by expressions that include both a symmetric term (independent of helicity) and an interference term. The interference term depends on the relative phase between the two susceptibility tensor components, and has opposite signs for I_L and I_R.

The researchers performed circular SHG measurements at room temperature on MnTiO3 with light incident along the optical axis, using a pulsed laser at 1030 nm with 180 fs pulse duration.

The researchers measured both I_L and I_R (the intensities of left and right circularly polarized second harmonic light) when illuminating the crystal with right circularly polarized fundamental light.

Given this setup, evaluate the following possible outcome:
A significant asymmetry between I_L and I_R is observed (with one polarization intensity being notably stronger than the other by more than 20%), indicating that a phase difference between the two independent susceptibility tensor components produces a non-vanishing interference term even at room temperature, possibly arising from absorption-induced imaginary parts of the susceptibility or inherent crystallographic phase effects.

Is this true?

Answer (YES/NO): NO